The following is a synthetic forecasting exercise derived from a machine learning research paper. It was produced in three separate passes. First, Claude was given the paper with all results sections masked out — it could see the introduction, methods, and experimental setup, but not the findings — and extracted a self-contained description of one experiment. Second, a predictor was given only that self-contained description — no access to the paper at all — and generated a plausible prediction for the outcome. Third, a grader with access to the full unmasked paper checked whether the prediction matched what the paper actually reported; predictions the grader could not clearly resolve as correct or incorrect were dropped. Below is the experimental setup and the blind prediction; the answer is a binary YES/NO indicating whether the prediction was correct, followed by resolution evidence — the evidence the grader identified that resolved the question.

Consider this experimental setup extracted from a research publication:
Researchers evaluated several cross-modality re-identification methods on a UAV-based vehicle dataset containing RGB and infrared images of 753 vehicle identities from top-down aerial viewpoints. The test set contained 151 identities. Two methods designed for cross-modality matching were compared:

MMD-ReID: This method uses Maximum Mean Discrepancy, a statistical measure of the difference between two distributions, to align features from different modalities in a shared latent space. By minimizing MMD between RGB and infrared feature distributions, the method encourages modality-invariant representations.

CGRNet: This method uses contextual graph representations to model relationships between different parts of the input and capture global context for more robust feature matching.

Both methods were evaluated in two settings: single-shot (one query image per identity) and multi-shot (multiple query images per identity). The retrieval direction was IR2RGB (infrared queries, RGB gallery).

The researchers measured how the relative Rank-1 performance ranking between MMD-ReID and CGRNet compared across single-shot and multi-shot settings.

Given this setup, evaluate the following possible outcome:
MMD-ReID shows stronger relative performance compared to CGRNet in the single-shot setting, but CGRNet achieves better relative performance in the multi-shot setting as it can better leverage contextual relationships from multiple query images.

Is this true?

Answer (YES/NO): NO